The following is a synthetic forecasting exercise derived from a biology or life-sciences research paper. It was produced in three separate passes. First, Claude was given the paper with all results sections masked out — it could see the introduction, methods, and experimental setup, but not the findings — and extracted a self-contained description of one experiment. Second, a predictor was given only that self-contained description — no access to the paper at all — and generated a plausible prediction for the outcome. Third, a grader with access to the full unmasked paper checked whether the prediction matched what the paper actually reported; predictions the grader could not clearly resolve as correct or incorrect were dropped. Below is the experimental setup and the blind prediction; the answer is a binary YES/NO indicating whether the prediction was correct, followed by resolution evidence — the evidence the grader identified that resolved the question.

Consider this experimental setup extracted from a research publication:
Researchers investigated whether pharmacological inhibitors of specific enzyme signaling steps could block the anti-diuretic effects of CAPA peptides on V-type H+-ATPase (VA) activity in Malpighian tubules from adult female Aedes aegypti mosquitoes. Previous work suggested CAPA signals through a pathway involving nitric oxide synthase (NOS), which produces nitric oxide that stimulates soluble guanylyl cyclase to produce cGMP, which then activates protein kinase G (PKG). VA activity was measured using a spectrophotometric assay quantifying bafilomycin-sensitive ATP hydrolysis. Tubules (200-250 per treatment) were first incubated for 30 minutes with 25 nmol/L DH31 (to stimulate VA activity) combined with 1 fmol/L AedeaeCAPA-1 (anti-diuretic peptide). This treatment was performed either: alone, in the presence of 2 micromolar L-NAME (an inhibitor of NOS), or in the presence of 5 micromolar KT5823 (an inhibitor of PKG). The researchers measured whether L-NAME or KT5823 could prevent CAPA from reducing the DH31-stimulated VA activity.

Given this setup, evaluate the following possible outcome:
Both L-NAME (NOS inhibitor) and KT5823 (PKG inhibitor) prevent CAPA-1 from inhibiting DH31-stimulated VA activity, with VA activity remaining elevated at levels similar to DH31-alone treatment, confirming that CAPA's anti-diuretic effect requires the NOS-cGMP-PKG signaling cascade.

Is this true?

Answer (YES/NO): YES